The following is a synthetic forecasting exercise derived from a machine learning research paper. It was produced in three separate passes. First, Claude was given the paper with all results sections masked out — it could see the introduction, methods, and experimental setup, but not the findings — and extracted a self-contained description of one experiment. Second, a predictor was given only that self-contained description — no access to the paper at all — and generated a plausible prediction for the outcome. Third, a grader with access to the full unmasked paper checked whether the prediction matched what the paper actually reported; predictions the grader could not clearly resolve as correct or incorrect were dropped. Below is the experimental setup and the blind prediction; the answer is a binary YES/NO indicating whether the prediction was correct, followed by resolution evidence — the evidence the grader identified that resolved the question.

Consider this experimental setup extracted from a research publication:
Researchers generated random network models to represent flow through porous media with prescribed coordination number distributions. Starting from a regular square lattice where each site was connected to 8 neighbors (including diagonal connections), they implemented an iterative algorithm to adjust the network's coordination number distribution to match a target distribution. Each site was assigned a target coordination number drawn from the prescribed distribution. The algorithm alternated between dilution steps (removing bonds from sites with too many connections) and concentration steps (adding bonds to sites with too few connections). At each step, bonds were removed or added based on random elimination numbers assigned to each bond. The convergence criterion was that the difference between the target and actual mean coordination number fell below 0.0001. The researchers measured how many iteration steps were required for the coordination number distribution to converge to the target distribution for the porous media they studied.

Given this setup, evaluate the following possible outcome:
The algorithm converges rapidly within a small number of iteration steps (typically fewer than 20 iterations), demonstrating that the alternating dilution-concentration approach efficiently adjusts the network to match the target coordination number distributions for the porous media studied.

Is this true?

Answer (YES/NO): NO